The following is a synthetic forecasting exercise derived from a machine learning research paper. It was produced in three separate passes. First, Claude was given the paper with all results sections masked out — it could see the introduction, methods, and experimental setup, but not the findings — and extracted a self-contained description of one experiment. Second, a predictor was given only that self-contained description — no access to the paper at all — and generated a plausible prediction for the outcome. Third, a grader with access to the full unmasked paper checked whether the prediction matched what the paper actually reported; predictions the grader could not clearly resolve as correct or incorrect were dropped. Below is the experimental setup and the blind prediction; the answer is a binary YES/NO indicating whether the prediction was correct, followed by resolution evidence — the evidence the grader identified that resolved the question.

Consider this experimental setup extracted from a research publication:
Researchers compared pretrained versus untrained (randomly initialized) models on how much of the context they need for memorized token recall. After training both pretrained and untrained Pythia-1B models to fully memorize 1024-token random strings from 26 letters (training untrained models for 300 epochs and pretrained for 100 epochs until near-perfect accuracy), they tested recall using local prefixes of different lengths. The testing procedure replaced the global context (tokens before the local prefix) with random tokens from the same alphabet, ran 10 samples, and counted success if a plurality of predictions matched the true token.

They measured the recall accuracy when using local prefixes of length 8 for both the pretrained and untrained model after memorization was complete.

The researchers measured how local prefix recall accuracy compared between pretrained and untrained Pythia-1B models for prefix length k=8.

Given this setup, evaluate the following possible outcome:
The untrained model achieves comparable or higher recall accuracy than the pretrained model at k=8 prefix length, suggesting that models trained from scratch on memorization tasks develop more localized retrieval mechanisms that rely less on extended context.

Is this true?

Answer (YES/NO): NO